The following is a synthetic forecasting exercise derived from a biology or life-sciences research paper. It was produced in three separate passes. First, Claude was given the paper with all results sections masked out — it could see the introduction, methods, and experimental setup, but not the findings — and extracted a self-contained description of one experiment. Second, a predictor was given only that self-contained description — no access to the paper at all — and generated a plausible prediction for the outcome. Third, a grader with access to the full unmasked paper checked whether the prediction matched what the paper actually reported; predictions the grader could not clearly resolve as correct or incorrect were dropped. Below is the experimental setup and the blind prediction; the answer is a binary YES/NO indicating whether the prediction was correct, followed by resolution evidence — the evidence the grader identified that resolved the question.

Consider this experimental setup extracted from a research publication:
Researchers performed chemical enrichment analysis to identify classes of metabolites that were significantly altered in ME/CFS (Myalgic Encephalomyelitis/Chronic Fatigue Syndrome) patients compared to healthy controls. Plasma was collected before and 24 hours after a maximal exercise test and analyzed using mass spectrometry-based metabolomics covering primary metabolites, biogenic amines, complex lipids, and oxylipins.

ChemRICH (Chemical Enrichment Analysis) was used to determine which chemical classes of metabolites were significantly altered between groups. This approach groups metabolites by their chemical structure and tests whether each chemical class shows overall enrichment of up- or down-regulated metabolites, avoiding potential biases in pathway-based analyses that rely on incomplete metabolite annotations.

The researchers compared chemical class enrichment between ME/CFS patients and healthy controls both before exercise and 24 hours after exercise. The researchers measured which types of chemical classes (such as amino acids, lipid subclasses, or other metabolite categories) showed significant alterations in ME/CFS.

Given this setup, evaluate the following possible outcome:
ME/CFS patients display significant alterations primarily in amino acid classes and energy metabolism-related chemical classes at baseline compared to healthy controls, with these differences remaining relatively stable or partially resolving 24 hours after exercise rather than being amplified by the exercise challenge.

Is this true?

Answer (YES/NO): NO